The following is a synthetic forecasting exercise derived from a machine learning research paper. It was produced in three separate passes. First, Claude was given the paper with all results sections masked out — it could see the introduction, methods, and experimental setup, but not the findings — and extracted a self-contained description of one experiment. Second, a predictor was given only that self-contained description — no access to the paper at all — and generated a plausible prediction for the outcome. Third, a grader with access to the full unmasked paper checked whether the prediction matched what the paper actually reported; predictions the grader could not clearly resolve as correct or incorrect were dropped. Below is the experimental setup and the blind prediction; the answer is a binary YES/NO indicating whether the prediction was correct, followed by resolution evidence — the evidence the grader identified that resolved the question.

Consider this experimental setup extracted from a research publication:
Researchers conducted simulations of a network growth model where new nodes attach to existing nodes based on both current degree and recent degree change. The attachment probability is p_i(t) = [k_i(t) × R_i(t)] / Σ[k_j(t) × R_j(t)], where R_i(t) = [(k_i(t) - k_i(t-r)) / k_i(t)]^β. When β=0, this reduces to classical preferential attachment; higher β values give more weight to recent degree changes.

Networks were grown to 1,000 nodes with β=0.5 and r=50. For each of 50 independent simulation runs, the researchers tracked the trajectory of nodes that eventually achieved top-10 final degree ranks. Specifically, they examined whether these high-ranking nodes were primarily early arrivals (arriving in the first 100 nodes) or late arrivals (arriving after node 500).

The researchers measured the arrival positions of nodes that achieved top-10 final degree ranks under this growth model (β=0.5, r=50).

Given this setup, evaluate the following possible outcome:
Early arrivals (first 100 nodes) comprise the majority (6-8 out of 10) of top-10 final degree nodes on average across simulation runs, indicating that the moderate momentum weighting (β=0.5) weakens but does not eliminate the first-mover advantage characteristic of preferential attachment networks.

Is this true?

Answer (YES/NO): NO